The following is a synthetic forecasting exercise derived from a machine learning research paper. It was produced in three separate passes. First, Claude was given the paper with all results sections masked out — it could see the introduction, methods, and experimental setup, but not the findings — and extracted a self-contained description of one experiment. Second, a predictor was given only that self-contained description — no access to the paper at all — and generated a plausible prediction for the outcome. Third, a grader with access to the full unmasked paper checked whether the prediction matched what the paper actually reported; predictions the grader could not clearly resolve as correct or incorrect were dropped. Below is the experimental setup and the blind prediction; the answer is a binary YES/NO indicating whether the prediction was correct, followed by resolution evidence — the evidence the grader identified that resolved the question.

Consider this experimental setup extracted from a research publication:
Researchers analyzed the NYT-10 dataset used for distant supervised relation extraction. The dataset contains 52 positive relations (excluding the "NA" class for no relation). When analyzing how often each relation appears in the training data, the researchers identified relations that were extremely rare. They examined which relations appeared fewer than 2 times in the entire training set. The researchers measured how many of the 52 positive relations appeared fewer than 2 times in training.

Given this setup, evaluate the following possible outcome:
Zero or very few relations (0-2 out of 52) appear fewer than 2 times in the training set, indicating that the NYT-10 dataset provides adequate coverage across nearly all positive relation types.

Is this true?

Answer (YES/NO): NO